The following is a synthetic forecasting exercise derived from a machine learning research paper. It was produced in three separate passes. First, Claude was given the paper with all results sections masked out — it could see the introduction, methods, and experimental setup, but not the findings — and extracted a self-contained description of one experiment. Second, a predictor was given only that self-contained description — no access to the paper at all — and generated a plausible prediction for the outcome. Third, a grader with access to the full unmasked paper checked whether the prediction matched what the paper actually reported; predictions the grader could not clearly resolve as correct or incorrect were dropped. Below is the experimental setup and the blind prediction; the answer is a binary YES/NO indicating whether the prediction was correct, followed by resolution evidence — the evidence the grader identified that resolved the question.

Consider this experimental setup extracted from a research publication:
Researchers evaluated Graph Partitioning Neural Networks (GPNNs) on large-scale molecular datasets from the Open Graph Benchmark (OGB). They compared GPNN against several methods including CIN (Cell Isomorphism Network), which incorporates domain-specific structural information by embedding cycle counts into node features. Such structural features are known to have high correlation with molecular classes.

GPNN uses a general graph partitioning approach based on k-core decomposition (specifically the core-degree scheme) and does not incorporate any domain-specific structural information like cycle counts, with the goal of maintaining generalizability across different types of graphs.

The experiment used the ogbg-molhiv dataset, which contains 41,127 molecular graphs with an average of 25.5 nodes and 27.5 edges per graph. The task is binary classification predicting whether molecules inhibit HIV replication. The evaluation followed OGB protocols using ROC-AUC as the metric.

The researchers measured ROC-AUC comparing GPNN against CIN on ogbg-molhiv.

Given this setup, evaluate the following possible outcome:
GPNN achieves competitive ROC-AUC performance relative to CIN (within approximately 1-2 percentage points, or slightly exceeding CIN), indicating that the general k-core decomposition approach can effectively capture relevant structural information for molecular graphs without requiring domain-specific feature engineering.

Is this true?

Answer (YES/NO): NO